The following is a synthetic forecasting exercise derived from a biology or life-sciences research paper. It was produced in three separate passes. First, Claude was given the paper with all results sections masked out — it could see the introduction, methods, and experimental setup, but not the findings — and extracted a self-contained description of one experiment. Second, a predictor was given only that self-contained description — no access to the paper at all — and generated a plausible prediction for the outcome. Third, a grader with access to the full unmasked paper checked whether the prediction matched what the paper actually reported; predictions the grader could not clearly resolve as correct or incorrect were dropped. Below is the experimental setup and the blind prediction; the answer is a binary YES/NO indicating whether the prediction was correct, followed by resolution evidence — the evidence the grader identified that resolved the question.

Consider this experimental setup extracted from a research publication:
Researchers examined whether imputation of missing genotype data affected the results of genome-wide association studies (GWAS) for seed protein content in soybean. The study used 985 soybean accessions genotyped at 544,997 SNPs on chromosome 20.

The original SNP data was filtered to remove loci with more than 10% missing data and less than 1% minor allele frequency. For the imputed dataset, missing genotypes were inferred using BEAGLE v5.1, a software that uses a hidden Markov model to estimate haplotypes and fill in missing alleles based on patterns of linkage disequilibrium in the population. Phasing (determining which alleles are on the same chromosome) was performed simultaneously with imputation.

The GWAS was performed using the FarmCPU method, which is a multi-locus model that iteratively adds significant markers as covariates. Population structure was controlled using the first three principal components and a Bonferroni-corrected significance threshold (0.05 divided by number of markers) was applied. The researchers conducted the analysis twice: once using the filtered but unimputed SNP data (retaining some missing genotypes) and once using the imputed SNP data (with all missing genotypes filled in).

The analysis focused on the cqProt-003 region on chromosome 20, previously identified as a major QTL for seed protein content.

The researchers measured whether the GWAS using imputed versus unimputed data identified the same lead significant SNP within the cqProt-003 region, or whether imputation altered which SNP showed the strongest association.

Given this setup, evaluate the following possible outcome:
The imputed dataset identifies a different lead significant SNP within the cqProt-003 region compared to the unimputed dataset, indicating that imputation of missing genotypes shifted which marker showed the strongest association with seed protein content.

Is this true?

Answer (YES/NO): YES